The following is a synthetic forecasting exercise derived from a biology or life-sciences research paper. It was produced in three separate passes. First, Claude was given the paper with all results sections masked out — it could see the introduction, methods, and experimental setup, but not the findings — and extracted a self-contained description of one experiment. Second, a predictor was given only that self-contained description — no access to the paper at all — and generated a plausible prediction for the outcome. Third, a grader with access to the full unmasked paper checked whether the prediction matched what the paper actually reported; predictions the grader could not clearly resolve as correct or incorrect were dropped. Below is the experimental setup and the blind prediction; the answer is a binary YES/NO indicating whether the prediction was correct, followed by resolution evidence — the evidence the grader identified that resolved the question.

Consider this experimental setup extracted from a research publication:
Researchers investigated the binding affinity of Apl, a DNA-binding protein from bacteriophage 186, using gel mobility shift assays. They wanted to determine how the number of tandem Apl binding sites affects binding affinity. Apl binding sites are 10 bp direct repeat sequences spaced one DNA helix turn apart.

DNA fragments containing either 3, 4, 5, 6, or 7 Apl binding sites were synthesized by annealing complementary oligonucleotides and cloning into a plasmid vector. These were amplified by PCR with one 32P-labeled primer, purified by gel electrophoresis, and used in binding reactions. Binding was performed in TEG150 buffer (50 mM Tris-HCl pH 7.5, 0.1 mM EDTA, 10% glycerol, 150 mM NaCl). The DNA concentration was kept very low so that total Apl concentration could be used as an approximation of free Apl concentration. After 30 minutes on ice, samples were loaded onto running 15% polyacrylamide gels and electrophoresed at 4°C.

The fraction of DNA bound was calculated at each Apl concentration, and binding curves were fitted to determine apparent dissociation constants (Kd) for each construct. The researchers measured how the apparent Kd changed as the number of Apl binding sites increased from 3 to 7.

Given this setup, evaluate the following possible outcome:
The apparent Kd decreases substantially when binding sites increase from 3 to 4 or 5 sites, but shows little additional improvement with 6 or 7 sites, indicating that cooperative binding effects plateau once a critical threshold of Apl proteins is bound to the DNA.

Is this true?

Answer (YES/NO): NO